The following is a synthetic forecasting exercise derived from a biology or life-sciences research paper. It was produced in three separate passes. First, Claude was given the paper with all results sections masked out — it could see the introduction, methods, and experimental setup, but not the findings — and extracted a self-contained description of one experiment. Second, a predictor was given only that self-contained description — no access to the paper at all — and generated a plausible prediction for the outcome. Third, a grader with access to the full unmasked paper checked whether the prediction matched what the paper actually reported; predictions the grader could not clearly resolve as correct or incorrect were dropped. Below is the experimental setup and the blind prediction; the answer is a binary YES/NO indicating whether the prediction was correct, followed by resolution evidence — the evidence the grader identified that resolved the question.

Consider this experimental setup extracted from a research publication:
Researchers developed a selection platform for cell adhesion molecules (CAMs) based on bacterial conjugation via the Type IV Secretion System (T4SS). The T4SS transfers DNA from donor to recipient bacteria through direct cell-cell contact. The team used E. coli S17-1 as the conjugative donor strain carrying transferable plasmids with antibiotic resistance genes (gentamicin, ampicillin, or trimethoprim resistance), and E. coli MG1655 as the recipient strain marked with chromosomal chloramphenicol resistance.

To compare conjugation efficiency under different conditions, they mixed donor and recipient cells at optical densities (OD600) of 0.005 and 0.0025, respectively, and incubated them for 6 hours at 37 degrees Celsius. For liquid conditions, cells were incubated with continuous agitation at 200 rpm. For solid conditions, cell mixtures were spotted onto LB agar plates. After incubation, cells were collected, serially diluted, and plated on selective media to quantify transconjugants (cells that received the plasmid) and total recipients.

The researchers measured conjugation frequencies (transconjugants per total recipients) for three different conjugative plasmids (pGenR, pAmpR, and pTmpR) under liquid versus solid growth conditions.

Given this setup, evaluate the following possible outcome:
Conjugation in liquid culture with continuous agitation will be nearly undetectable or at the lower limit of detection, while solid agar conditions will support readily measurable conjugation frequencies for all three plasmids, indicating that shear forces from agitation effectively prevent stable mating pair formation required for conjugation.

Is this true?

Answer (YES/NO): NO